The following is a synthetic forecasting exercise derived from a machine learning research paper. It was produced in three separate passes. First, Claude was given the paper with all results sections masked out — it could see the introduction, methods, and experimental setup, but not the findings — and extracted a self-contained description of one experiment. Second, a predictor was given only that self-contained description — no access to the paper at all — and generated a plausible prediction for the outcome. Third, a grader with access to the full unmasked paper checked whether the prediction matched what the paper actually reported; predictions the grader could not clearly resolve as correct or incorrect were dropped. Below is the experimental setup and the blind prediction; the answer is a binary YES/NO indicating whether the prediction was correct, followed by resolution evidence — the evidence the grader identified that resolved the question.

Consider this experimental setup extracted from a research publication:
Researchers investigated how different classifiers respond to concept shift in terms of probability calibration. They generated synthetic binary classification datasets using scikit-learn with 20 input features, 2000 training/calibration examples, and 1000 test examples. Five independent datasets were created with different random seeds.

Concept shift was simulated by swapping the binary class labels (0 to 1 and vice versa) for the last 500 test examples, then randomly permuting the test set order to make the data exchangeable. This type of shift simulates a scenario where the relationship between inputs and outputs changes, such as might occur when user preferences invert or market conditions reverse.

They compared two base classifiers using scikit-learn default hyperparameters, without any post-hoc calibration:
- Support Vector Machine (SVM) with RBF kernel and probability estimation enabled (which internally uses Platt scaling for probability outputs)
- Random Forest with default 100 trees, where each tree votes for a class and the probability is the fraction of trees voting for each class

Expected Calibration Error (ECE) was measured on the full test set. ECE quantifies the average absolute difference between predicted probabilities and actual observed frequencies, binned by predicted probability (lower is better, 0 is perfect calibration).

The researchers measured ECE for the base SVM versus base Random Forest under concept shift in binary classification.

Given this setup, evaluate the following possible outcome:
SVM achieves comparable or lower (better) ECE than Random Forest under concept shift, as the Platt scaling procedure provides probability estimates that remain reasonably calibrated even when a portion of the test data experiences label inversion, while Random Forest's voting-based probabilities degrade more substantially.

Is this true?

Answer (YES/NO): YES